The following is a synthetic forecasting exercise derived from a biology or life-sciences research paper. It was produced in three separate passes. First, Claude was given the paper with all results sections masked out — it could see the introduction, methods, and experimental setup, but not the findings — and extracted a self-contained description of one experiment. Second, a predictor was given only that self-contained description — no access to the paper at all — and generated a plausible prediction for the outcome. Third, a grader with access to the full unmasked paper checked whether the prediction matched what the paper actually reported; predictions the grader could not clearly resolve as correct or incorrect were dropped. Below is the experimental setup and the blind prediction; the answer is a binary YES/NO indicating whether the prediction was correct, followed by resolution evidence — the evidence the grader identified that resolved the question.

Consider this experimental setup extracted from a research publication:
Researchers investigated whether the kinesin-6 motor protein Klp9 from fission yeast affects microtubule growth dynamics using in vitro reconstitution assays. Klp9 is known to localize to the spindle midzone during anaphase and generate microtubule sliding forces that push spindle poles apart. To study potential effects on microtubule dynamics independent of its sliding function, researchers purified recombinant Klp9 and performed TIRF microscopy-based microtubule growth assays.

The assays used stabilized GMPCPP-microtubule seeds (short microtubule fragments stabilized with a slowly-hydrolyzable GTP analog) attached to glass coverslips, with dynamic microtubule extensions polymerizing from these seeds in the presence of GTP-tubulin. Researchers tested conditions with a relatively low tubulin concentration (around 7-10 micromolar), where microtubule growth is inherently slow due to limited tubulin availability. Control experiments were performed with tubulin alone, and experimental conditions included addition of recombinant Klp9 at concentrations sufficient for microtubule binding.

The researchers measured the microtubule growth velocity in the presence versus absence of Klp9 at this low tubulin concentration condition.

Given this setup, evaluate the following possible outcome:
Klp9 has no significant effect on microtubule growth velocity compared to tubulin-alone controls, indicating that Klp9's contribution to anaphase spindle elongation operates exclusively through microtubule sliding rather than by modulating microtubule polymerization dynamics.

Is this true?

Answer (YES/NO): NO